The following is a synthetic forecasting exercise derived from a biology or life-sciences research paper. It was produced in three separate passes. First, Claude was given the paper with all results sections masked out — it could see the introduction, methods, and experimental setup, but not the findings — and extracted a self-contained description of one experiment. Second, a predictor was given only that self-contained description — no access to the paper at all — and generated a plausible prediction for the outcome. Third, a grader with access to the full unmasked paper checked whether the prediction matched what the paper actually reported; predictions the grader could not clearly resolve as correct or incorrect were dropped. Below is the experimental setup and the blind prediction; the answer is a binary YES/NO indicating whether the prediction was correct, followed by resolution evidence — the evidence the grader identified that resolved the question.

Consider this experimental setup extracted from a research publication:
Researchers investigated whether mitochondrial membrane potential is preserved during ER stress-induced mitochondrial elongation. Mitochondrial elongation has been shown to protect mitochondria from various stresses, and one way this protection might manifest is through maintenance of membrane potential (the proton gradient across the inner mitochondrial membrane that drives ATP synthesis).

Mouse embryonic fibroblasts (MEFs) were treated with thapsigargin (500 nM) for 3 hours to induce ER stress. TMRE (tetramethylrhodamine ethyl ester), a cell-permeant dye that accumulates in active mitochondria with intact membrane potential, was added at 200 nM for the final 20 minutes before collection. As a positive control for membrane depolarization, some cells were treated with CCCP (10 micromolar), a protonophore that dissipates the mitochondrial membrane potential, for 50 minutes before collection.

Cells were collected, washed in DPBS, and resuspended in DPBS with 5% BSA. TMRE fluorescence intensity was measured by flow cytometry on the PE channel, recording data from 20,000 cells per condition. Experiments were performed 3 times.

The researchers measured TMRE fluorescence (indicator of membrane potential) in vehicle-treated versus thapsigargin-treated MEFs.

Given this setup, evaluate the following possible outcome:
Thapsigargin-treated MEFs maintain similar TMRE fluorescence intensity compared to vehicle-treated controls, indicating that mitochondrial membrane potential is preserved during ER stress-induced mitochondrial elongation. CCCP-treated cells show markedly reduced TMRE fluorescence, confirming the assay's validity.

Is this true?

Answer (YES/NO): NO